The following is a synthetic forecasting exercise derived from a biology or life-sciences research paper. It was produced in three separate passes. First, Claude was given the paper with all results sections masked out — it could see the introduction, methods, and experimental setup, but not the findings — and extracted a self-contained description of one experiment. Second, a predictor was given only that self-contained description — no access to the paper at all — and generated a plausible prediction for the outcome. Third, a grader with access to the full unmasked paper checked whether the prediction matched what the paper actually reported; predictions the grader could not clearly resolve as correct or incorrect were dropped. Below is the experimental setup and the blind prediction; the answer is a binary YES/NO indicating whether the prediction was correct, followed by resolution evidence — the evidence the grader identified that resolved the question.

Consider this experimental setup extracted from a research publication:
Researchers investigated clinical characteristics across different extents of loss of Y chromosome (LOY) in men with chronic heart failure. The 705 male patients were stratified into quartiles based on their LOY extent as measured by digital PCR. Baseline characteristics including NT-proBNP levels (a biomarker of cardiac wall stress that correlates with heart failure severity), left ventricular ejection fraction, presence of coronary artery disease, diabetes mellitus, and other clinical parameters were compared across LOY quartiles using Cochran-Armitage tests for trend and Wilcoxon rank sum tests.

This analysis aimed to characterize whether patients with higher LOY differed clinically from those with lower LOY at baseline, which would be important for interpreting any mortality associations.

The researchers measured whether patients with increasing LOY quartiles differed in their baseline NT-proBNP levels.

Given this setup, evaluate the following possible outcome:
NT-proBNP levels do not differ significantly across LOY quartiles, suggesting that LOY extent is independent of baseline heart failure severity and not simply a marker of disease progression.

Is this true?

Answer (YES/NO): NO